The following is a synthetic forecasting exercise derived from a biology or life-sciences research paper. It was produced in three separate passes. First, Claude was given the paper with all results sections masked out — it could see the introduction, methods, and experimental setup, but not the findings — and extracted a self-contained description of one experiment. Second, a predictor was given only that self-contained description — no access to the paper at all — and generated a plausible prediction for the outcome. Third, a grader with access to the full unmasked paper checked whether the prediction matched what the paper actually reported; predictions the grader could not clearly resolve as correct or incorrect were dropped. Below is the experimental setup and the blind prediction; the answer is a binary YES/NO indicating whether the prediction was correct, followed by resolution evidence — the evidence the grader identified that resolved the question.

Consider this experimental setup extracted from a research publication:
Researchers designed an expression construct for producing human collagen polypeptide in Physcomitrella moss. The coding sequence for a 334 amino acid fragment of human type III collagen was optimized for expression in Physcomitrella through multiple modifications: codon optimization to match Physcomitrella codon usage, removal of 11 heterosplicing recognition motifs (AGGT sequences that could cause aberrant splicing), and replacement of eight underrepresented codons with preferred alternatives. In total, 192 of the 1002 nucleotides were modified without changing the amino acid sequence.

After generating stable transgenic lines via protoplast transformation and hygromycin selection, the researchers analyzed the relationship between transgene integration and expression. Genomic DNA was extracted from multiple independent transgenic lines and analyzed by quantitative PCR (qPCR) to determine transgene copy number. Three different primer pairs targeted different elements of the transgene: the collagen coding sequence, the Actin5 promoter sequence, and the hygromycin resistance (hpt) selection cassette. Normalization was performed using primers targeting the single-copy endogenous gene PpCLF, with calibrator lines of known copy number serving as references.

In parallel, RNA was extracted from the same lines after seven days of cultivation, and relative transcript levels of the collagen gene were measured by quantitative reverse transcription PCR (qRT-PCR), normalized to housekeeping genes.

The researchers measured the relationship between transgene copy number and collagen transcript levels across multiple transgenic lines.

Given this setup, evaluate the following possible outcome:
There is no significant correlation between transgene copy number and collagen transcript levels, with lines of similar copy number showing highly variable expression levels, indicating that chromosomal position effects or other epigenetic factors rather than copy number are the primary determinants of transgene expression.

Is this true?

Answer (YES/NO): NO